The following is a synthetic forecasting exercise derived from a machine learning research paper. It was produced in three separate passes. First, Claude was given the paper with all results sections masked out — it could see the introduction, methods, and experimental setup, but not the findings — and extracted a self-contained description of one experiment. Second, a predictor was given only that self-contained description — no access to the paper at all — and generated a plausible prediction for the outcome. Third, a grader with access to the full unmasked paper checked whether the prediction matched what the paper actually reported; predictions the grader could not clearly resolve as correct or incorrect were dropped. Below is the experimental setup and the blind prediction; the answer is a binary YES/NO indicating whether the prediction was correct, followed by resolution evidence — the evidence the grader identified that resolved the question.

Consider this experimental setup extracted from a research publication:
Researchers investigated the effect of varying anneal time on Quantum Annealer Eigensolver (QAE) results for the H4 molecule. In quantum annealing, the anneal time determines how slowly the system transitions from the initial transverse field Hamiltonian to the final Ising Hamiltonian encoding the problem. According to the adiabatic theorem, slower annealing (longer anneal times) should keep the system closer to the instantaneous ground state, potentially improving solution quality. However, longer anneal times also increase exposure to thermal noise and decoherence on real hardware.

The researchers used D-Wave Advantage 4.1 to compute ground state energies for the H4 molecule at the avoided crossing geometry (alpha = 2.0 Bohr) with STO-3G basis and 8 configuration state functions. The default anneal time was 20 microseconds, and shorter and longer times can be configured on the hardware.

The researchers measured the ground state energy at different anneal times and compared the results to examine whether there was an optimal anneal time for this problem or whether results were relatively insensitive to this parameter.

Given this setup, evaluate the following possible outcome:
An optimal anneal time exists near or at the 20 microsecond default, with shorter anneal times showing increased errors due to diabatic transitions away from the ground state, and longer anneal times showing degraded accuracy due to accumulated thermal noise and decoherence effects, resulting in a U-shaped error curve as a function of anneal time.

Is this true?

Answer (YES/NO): NO